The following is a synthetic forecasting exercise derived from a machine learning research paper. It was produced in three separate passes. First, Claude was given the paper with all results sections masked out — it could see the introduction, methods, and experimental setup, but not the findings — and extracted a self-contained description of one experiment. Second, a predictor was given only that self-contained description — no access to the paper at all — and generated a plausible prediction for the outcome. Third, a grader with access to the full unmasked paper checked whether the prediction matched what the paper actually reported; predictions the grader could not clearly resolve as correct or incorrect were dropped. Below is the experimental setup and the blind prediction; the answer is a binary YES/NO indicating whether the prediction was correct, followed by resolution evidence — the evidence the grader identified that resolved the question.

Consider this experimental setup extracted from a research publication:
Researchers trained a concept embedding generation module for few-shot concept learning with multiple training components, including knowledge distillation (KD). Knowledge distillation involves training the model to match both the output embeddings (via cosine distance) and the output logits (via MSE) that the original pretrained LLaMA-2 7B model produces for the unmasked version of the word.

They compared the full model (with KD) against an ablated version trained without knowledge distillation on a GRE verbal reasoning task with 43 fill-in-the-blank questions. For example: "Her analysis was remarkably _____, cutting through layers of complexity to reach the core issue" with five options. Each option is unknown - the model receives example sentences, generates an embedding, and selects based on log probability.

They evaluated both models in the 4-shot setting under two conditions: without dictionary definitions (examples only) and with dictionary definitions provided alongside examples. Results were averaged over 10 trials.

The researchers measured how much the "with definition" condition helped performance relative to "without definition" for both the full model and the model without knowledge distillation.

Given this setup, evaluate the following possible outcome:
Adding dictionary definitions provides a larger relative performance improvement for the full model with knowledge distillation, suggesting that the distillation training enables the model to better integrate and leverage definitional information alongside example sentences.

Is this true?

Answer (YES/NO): NO